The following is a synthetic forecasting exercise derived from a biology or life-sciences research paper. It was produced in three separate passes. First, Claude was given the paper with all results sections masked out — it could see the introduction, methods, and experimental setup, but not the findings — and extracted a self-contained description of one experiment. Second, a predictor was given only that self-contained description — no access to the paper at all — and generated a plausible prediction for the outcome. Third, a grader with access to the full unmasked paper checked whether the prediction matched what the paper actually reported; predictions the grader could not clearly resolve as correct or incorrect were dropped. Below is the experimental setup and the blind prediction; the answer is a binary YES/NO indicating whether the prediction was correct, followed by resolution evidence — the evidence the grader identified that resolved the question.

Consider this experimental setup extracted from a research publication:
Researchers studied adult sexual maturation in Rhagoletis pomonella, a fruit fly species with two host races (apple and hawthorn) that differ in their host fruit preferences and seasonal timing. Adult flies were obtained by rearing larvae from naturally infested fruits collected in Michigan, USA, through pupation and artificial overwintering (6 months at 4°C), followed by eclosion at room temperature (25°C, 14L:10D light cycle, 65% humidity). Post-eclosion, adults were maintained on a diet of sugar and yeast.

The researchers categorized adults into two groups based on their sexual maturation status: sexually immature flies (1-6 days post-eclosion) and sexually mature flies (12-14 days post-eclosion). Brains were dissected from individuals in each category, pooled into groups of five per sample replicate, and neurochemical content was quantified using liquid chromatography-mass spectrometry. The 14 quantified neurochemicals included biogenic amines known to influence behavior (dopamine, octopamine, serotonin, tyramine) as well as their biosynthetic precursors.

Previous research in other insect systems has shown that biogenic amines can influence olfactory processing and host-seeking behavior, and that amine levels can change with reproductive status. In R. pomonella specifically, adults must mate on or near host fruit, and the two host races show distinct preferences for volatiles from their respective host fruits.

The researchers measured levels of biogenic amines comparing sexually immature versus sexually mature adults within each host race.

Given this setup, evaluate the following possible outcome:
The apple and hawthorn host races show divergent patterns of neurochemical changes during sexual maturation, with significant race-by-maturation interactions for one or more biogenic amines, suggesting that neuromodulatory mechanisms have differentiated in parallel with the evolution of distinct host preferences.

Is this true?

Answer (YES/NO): NO